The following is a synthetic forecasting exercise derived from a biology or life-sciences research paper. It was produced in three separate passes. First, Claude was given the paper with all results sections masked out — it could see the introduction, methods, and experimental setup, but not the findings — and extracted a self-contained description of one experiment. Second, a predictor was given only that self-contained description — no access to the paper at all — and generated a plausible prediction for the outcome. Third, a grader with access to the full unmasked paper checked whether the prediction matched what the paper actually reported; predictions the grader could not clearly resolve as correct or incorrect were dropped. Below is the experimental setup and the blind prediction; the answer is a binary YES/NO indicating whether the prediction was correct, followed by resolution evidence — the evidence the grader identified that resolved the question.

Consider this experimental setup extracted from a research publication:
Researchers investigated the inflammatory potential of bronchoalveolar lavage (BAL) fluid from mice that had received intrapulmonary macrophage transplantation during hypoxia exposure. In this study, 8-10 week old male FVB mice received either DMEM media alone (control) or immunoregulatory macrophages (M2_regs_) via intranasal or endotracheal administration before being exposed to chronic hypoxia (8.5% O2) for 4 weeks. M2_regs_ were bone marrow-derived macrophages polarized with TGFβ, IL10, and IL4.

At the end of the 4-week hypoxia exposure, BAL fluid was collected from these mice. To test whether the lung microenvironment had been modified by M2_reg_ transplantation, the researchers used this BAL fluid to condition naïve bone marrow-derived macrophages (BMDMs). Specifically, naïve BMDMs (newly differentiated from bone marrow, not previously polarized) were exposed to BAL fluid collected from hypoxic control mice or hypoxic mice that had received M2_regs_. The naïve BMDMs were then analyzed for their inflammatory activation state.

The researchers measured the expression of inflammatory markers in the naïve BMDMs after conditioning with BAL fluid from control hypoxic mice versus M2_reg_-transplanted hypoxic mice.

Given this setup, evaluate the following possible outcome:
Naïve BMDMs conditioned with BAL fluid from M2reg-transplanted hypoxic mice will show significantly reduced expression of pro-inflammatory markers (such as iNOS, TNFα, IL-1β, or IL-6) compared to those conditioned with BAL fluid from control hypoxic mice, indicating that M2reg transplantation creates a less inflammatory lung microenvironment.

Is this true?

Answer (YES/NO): YES